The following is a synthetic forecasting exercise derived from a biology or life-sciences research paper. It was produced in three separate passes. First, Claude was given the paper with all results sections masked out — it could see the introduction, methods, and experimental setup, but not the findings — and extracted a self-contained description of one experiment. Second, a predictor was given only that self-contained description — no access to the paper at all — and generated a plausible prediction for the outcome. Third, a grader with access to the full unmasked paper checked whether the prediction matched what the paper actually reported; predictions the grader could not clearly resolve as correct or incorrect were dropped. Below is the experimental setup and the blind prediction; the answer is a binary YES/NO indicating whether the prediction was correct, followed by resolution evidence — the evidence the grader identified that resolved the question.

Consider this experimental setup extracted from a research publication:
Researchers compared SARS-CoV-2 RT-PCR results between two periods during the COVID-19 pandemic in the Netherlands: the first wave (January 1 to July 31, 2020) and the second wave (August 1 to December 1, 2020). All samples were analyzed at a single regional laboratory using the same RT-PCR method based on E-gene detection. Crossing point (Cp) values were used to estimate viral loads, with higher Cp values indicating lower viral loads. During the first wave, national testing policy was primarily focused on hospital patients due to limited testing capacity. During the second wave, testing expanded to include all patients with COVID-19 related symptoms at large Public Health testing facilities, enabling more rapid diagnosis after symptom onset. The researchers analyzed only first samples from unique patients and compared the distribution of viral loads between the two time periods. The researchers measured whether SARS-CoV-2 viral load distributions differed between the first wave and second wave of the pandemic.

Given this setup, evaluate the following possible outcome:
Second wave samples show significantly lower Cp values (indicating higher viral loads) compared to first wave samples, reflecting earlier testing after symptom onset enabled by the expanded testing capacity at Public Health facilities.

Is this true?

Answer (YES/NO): YES